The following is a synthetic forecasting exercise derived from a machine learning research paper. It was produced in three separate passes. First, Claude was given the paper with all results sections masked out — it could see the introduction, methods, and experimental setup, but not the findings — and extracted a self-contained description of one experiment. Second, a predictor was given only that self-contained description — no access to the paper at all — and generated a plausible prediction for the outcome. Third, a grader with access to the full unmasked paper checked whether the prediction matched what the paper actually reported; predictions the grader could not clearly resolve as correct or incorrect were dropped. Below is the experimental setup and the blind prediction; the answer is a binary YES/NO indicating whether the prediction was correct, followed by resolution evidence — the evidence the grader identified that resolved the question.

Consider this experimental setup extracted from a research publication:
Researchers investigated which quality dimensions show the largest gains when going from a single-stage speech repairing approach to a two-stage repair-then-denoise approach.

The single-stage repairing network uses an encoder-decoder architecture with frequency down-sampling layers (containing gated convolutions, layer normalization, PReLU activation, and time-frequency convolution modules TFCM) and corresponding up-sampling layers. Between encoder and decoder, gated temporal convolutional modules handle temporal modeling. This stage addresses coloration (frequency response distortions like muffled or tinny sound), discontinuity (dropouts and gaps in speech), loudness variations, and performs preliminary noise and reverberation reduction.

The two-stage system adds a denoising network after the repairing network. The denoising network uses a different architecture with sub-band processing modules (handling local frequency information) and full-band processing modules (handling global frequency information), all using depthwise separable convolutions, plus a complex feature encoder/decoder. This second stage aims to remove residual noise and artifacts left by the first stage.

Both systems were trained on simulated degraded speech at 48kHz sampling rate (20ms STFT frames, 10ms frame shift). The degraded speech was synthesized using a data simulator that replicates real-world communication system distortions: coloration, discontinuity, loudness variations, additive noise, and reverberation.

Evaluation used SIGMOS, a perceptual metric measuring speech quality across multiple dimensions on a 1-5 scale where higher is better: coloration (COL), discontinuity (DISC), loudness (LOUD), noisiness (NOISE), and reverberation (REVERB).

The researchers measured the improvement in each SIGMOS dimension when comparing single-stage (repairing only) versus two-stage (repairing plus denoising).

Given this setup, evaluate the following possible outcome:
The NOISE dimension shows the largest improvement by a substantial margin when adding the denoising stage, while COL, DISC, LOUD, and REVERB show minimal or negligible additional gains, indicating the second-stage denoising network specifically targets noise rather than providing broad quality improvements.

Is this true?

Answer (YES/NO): NO